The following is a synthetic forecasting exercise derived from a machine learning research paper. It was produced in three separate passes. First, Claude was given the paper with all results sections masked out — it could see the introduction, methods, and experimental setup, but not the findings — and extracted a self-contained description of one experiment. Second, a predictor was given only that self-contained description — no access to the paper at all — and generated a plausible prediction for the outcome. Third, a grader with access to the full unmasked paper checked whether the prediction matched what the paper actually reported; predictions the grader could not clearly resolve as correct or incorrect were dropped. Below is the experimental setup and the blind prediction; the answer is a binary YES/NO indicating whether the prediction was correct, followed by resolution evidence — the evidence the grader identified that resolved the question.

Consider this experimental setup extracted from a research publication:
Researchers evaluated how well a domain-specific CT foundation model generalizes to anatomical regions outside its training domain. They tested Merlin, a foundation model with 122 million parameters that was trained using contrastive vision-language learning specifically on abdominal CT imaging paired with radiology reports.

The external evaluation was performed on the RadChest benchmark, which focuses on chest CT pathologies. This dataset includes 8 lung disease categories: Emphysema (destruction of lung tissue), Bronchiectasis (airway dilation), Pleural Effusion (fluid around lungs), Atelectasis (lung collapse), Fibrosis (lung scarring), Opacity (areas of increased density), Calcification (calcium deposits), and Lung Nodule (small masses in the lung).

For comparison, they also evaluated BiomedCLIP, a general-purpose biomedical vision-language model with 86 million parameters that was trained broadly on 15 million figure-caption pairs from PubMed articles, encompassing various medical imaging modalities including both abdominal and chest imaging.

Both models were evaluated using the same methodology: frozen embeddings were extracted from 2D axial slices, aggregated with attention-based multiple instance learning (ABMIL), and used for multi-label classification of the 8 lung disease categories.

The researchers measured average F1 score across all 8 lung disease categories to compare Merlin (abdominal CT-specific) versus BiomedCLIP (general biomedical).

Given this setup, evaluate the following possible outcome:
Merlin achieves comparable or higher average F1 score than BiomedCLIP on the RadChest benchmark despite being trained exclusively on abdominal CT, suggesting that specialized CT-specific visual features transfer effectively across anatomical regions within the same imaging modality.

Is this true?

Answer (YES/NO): NO